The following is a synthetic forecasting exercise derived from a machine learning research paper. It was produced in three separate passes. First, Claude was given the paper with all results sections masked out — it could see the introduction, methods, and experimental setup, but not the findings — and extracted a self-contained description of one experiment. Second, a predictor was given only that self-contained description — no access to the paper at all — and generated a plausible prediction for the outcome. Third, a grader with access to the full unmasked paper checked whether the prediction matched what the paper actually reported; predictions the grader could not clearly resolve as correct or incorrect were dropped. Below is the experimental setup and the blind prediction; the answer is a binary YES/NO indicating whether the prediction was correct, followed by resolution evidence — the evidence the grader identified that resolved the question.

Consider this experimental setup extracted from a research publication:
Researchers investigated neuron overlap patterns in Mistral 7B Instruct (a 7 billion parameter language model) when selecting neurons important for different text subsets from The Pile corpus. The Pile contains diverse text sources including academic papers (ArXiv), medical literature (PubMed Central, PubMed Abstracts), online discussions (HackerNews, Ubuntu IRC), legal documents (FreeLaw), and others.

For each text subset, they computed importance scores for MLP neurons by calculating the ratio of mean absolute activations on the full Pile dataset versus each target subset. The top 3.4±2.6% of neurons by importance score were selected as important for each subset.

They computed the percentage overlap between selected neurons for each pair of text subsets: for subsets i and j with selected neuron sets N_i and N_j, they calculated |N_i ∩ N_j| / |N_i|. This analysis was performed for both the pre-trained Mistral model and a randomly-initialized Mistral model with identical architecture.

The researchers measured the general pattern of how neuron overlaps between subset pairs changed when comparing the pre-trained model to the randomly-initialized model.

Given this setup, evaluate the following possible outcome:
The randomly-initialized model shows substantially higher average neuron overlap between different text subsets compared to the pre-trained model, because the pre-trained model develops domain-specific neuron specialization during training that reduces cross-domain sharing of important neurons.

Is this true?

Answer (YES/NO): NO